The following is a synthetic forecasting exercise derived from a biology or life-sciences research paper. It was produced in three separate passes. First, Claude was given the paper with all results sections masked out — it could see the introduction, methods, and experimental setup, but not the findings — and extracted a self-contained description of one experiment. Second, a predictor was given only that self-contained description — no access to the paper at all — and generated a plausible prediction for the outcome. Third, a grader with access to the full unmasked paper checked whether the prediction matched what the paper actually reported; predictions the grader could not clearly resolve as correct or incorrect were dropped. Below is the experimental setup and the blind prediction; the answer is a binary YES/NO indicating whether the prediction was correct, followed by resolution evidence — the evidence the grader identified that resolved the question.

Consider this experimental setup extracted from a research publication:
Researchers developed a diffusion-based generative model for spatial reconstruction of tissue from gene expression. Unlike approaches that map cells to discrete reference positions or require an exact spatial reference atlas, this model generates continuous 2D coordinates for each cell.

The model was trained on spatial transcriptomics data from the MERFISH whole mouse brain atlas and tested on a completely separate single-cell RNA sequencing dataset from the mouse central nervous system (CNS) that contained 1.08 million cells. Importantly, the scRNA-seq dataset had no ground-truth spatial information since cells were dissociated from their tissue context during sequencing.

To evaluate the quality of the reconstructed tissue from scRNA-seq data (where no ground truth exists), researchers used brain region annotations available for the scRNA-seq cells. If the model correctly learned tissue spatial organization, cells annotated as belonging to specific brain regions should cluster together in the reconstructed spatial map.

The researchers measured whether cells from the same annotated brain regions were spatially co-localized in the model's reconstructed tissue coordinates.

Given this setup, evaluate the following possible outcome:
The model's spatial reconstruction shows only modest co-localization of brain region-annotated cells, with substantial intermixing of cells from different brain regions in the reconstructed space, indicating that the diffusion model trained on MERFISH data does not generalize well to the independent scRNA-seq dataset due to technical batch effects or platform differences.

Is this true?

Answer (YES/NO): NO